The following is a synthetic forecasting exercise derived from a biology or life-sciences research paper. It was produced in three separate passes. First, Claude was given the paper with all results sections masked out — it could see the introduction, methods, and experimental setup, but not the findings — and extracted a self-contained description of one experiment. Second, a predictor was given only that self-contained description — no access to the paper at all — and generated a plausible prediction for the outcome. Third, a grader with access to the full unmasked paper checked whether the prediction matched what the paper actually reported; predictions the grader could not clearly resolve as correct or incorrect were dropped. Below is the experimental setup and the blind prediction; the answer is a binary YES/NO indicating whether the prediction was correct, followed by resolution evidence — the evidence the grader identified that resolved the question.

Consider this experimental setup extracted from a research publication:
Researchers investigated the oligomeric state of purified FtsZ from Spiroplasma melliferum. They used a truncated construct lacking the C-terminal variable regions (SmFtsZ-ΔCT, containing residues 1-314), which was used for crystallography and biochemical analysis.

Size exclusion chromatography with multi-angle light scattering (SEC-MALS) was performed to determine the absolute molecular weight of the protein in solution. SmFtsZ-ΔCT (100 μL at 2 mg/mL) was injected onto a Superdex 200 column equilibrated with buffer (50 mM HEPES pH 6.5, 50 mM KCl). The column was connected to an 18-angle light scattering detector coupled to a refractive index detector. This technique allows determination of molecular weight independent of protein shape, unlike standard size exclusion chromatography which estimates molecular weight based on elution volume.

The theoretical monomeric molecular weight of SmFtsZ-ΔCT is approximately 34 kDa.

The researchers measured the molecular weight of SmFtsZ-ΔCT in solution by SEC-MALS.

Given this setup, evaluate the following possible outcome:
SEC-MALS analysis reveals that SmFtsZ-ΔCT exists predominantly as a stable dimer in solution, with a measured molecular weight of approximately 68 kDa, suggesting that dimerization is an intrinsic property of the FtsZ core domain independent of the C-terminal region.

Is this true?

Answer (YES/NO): NO